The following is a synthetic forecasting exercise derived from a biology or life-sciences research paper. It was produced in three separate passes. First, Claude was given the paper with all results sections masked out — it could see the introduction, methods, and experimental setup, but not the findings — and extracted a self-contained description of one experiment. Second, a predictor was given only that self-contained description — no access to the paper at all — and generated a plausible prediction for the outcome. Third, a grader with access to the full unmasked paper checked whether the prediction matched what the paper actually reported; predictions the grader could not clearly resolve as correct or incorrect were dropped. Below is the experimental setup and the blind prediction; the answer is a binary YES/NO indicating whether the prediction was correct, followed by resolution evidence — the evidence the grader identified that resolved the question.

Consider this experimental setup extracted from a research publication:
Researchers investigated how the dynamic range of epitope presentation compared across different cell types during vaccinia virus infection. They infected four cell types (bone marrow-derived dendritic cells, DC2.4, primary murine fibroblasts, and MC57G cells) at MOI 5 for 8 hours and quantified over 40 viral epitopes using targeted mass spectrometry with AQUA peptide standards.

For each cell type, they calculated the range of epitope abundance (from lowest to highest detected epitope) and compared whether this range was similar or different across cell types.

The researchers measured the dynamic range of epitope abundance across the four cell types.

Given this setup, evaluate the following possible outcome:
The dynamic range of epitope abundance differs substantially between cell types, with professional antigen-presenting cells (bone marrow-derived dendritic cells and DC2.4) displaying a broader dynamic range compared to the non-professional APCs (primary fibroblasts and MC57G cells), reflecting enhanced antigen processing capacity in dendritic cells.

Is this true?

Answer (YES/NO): NO